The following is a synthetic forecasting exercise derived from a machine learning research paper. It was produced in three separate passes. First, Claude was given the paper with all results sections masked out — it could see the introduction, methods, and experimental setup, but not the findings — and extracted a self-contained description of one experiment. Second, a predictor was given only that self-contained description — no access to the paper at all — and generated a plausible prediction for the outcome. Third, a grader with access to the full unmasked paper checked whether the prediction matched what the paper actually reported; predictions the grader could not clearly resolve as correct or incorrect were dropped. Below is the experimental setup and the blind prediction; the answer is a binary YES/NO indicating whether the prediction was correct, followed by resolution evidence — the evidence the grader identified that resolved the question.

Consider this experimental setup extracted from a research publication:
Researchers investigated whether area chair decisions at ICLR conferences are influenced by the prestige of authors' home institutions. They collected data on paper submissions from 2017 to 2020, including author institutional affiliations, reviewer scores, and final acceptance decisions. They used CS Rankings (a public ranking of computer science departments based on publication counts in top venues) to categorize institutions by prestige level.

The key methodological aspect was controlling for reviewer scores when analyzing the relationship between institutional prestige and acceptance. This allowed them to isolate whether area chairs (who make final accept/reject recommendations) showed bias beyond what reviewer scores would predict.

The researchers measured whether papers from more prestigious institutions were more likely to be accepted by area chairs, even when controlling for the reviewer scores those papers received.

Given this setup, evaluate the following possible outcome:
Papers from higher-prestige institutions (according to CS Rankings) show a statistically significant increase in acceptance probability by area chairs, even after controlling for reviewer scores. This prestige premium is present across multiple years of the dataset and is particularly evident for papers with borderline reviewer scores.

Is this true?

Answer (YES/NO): NO